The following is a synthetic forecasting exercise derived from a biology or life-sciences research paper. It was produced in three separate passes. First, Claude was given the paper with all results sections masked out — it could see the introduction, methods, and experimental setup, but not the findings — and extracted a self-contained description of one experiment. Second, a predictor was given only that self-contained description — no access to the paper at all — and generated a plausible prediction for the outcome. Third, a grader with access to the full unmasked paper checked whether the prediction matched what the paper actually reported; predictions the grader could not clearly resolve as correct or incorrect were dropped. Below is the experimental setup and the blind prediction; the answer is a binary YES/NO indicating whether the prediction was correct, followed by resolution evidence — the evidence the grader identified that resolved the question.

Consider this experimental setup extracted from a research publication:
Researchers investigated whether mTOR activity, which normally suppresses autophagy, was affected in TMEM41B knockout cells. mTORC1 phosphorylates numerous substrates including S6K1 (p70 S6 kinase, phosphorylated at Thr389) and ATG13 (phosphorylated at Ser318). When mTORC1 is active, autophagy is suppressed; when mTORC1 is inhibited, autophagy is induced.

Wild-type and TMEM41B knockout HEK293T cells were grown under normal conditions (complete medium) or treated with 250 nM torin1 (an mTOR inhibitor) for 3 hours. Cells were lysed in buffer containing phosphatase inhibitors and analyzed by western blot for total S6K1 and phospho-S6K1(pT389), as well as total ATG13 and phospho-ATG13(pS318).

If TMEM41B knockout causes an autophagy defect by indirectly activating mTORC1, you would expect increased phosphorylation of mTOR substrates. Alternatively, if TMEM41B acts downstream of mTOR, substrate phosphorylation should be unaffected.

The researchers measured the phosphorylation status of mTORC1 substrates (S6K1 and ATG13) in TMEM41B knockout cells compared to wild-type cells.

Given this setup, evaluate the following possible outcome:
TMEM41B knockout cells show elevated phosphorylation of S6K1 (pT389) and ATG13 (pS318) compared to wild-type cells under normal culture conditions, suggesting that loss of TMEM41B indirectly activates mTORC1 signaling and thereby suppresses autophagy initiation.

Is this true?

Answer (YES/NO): NO